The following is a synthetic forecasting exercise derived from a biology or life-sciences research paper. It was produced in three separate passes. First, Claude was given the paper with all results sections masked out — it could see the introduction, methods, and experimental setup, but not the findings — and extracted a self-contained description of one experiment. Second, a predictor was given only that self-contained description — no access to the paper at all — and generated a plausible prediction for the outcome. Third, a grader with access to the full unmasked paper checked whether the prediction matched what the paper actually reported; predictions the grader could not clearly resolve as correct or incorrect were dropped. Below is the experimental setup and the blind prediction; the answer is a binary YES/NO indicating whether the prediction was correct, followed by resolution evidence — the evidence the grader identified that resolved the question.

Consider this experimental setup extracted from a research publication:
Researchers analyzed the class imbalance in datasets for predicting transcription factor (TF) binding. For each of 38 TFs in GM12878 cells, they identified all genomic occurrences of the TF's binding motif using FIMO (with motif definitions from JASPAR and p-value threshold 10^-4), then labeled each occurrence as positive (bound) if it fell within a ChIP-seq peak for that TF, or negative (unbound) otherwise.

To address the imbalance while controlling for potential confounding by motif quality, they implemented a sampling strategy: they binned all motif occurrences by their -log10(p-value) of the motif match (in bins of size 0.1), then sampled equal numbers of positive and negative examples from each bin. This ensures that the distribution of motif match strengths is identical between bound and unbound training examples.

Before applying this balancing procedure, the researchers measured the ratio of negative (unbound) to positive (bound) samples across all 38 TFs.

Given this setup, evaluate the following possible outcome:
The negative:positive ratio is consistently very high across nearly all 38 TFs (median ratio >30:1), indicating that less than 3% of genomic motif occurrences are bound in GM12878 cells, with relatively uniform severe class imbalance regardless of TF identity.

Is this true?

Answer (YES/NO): NO